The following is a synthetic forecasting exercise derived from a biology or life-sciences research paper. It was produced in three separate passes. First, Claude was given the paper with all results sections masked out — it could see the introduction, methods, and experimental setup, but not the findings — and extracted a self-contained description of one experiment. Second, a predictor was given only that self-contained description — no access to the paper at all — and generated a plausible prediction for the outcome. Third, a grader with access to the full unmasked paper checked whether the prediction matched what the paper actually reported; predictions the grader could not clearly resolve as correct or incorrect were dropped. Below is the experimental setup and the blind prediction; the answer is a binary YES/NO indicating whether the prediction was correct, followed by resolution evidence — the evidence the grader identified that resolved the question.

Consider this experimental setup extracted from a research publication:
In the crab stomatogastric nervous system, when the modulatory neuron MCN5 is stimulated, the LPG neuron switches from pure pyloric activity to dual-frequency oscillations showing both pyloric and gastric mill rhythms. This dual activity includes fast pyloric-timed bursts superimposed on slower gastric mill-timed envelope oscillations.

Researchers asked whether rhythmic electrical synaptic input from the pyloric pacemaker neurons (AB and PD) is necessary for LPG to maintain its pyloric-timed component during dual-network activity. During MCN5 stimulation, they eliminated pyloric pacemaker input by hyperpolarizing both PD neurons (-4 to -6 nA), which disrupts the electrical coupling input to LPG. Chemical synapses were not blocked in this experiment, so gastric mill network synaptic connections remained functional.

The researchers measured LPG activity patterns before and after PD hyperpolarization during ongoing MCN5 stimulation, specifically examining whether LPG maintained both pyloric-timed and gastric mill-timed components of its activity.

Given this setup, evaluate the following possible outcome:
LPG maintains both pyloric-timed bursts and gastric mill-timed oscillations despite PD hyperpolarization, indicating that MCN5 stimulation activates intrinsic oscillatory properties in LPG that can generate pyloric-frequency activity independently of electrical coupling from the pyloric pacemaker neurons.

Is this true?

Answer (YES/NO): NO